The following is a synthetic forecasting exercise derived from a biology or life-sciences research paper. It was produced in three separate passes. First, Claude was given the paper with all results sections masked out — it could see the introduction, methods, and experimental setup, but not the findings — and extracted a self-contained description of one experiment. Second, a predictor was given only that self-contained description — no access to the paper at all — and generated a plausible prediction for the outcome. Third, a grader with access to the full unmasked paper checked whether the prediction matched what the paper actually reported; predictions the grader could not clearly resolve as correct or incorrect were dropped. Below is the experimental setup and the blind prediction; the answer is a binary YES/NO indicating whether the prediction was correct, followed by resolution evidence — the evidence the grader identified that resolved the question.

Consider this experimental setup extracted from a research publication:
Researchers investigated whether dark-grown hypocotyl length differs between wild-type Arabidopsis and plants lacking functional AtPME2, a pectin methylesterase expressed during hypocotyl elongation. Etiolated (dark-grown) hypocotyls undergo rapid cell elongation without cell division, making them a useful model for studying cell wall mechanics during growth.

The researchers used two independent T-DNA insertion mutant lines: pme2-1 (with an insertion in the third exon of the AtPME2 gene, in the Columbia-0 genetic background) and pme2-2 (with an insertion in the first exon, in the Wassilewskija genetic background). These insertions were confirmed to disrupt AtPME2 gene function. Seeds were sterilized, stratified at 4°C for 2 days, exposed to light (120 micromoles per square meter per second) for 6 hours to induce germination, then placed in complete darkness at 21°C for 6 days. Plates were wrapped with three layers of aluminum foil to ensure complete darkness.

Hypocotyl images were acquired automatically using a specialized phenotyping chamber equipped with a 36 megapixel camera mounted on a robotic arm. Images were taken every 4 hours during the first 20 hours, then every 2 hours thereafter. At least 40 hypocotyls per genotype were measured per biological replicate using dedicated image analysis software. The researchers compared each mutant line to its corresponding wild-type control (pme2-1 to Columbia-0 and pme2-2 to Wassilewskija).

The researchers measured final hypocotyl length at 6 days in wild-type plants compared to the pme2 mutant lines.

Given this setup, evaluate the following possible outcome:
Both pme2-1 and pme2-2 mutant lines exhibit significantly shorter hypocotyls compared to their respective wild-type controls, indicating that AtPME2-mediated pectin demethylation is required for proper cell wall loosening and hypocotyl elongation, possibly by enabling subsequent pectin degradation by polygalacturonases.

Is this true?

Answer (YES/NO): YES